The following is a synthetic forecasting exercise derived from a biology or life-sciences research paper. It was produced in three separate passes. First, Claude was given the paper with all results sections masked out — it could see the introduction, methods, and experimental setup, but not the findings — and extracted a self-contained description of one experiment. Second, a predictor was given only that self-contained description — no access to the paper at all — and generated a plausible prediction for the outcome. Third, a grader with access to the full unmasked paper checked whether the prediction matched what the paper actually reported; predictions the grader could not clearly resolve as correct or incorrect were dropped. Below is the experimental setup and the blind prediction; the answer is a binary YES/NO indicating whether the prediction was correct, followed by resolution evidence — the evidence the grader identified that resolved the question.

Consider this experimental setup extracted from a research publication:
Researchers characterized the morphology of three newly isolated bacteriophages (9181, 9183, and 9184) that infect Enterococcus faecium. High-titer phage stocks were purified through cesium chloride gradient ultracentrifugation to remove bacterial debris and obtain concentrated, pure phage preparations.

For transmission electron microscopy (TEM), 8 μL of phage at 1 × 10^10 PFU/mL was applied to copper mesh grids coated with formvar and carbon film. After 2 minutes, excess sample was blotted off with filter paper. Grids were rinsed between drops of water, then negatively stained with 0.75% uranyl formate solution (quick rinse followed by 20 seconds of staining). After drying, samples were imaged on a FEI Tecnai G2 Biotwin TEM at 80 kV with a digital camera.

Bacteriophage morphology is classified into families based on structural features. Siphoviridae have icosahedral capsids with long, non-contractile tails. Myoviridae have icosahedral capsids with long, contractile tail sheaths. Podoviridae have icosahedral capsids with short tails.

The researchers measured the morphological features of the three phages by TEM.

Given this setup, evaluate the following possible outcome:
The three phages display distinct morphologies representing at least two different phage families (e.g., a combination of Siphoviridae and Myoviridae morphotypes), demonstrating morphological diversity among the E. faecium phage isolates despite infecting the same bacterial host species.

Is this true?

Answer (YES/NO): NO